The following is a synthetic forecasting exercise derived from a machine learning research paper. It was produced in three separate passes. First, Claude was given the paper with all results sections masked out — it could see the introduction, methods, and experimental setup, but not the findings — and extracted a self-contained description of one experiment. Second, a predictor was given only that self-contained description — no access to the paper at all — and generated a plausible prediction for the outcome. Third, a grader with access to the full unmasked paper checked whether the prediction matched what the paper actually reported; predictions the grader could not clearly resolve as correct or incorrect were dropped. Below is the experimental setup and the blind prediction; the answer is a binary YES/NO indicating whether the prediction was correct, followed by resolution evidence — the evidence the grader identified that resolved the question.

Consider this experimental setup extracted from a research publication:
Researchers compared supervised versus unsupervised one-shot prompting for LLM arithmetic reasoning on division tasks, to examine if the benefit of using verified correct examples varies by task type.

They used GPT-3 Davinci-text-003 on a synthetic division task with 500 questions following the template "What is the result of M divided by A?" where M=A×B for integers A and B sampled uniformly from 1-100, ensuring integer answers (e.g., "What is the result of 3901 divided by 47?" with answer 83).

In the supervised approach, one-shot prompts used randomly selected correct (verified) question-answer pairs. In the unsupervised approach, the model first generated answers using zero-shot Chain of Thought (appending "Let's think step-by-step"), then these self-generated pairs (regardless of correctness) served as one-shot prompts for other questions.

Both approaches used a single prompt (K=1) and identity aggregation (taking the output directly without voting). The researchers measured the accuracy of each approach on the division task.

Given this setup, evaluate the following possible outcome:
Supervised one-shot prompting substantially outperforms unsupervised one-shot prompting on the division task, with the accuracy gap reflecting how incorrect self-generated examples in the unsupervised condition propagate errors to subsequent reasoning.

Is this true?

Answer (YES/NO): YES